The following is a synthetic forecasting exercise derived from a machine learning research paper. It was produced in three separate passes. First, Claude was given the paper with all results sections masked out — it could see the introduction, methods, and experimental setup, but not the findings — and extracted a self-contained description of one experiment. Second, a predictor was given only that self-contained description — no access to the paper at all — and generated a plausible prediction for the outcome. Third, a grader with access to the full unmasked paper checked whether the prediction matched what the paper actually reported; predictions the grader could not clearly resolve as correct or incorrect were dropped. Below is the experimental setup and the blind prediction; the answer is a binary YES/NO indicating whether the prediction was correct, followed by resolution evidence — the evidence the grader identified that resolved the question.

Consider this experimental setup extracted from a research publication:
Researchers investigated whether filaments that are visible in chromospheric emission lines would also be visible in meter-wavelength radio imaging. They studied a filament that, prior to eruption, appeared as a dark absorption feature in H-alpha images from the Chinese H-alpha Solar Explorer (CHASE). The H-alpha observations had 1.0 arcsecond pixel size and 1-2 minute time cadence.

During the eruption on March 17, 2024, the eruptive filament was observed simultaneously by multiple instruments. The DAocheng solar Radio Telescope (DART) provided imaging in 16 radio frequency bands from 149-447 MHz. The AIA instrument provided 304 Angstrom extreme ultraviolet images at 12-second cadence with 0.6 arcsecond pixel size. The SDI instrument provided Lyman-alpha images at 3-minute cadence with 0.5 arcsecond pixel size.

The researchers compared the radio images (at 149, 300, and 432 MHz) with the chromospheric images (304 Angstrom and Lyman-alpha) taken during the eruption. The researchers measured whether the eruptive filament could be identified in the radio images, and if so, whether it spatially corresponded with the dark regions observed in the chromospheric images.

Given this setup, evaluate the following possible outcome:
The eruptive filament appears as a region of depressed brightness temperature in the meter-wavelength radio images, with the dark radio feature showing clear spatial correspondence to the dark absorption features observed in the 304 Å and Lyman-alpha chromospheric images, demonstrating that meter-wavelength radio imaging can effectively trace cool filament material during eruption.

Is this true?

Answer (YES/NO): YES